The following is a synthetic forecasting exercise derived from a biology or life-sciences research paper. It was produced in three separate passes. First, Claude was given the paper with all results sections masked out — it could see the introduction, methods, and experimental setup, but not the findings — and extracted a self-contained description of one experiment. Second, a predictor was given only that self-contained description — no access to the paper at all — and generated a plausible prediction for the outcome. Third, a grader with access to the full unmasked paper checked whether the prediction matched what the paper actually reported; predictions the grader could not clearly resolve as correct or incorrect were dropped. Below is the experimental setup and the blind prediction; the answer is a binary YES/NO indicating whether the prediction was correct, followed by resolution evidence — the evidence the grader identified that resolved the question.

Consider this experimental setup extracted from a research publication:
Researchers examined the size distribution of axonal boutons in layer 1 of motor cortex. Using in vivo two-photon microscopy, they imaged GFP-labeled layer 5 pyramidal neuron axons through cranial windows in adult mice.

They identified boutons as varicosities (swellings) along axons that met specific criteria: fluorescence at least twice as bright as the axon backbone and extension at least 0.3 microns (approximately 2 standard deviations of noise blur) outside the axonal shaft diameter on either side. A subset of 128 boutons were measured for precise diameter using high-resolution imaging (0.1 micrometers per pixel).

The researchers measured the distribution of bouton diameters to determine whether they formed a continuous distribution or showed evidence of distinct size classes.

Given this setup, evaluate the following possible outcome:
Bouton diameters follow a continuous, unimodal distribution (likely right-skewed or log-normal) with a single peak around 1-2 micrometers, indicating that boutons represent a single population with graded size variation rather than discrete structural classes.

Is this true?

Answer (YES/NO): NO